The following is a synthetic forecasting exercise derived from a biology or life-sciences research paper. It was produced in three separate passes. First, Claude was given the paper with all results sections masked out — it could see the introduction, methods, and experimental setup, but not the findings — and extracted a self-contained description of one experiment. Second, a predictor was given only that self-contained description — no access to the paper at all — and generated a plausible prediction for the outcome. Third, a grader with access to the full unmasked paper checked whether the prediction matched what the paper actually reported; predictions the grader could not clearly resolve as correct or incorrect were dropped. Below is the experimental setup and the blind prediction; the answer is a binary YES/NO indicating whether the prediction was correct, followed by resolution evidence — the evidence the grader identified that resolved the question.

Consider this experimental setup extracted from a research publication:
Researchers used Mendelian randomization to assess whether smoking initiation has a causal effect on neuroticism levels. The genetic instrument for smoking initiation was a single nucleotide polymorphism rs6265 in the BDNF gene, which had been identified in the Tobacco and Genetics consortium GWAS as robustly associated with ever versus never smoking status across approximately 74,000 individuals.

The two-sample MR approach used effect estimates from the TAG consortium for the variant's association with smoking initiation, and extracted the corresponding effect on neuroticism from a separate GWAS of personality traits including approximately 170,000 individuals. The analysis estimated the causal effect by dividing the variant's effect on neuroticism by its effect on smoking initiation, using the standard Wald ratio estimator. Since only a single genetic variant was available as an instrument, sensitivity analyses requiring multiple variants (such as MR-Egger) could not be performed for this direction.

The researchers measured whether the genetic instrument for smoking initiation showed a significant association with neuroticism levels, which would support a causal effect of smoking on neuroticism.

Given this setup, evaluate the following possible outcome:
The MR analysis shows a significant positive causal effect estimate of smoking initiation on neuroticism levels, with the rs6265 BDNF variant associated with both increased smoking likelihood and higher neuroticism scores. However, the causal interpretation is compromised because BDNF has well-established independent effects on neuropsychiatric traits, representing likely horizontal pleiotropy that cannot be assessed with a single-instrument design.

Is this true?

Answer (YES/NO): NO